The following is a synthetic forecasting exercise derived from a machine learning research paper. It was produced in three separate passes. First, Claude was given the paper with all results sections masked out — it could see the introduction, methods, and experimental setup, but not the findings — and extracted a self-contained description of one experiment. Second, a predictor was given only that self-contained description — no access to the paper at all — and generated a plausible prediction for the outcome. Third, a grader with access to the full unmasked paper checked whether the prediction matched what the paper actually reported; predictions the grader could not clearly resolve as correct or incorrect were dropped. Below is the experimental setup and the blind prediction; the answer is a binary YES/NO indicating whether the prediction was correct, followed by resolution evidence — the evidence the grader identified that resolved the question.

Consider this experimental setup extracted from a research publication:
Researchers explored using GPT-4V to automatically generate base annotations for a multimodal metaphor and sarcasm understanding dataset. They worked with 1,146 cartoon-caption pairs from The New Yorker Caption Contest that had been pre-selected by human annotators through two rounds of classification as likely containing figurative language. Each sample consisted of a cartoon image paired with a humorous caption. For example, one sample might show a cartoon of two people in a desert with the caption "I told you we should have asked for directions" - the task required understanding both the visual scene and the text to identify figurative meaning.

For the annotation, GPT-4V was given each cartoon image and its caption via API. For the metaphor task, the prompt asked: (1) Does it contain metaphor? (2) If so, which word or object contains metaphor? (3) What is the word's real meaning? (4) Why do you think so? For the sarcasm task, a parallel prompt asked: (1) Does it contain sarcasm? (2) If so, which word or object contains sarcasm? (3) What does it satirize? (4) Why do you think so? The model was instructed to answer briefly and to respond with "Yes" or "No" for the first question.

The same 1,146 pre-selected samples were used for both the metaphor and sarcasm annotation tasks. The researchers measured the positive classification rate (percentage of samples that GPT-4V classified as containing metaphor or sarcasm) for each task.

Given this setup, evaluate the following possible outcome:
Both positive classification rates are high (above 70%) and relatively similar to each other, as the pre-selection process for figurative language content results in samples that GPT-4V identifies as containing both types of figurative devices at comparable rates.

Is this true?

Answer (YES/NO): NO